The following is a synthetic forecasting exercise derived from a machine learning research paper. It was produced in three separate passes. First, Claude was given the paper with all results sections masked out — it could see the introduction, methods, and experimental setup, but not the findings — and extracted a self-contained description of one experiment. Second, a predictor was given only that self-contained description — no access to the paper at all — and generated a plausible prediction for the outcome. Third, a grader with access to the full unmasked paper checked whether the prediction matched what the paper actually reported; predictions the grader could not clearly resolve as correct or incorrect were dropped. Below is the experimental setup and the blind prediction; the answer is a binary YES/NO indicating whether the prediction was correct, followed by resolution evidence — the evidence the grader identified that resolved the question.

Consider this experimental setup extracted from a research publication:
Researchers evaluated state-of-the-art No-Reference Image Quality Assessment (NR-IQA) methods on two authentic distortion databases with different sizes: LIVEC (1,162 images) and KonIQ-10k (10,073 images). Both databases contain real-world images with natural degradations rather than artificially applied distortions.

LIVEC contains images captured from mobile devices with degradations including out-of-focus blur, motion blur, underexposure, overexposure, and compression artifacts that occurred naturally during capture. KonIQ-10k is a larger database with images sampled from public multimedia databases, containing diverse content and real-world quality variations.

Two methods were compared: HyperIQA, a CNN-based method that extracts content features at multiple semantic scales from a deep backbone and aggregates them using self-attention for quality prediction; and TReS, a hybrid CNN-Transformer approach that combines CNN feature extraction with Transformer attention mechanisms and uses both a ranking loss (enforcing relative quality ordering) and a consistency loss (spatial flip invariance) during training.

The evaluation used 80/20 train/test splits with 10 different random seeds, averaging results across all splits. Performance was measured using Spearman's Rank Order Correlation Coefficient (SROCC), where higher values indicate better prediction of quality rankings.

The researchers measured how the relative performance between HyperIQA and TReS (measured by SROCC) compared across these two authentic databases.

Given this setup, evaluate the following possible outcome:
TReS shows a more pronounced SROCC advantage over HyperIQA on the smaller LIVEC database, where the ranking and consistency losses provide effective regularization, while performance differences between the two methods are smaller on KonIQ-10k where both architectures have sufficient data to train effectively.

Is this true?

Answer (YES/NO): NO